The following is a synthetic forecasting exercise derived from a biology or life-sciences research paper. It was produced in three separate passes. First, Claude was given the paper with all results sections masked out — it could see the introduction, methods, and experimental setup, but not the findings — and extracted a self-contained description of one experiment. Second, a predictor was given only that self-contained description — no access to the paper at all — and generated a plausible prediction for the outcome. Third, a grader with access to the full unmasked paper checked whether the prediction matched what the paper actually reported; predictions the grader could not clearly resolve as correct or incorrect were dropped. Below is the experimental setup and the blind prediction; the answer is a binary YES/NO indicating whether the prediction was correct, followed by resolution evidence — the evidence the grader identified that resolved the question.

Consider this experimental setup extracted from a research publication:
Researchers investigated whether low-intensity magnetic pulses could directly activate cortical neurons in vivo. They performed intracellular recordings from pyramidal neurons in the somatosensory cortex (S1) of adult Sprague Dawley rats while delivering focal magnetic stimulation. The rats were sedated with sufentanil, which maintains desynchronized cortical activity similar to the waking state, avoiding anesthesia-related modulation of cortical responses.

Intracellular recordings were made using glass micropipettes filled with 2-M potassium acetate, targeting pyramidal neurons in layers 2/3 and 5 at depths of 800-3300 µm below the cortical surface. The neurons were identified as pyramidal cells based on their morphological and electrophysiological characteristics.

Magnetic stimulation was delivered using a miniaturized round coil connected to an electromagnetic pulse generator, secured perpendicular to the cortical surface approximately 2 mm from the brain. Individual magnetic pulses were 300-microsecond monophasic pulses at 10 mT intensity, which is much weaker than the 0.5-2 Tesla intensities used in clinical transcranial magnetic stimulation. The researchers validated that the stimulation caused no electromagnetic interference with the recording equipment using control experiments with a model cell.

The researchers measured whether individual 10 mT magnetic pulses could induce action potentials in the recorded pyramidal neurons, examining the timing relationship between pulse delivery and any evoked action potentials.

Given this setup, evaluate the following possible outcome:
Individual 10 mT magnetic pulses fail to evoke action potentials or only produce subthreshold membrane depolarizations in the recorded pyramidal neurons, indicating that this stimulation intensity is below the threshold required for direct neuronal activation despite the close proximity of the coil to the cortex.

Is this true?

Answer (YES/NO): NO